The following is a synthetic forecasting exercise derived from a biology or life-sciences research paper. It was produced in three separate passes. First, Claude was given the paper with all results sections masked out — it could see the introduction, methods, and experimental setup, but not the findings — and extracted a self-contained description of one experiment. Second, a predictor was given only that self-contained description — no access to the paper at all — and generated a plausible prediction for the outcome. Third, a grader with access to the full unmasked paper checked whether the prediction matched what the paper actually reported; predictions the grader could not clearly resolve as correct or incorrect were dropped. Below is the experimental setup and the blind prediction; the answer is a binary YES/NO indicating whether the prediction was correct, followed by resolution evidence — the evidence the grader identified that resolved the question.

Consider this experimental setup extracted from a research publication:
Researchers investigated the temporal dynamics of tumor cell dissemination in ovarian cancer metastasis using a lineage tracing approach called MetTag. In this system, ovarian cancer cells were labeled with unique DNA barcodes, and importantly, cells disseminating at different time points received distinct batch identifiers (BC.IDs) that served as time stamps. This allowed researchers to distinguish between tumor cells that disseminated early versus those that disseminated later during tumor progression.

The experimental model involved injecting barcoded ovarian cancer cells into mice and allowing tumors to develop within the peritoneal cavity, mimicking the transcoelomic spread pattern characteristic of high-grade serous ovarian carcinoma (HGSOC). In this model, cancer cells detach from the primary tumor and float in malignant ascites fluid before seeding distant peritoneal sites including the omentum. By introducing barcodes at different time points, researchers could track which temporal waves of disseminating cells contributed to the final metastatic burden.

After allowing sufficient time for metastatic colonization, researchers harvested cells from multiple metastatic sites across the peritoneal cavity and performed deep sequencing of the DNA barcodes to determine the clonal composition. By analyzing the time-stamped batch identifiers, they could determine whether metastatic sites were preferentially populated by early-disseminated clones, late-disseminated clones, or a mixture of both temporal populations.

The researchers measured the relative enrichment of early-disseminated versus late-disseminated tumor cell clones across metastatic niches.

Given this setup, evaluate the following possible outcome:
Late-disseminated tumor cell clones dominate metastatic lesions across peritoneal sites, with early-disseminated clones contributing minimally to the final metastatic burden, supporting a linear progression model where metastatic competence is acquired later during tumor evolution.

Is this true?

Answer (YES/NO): NO